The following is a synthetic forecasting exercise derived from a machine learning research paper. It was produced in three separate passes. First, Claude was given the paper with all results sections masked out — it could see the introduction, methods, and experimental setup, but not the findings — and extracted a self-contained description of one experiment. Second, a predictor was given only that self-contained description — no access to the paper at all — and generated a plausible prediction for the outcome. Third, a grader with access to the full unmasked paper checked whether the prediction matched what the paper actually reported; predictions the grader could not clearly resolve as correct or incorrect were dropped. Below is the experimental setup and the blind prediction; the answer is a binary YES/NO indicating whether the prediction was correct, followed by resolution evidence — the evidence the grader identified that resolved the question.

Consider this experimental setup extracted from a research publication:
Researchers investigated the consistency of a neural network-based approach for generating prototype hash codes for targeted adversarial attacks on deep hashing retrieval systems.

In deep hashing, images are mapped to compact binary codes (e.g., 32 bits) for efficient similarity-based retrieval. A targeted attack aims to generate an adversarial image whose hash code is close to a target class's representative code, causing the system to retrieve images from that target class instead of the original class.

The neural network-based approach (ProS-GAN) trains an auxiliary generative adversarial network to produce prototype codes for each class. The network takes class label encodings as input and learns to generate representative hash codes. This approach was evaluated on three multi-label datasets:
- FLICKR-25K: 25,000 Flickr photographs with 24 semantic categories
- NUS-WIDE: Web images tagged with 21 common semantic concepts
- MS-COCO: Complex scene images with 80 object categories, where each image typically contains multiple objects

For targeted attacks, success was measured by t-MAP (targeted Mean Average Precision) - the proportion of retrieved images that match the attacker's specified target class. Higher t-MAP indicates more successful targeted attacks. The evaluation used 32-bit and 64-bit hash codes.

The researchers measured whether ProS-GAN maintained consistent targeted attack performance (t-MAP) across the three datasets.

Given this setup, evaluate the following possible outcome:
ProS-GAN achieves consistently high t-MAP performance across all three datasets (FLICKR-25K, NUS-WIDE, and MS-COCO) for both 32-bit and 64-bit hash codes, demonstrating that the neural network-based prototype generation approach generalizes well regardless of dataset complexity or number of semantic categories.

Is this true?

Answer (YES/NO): NO